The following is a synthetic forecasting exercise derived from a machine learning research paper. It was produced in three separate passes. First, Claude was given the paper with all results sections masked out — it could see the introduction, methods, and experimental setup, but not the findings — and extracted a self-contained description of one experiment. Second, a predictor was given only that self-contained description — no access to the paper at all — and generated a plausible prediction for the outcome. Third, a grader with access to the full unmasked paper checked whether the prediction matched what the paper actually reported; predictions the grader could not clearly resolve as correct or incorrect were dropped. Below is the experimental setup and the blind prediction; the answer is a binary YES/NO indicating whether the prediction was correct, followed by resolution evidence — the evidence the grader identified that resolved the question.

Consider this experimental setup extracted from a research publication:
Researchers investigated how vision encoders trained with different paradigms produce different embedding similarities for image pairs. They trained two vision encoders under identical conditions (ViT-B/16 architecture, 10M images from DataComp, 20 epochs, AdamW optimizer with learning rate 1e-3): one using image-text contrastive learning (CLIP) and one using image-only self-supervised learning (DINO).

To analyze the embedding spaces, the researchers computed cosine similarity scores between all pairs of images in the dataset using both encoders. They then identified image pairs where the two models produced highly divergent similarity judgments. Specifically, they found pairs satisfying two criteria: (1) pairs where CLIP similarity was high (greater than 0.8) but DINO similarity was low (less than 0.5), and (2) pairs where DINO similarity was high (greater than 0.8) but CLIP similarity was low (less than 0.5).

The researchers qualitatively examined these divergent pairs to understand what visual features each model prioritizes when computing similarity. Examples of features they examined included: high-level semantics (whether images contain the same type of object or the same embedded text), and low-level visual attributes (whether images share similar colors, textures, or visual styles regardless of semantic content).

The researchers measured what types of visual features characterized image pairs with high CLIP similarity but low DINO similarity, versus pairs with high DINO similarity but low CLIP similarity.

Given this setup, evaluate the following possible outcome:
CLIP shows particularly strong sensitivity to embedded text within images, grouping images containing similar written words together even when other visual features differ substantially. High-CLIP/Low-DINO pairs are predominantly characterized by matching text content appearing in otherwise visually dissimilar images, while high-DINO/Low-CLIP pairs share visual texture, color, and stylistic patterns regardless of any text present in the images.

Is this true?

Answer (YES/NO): NO